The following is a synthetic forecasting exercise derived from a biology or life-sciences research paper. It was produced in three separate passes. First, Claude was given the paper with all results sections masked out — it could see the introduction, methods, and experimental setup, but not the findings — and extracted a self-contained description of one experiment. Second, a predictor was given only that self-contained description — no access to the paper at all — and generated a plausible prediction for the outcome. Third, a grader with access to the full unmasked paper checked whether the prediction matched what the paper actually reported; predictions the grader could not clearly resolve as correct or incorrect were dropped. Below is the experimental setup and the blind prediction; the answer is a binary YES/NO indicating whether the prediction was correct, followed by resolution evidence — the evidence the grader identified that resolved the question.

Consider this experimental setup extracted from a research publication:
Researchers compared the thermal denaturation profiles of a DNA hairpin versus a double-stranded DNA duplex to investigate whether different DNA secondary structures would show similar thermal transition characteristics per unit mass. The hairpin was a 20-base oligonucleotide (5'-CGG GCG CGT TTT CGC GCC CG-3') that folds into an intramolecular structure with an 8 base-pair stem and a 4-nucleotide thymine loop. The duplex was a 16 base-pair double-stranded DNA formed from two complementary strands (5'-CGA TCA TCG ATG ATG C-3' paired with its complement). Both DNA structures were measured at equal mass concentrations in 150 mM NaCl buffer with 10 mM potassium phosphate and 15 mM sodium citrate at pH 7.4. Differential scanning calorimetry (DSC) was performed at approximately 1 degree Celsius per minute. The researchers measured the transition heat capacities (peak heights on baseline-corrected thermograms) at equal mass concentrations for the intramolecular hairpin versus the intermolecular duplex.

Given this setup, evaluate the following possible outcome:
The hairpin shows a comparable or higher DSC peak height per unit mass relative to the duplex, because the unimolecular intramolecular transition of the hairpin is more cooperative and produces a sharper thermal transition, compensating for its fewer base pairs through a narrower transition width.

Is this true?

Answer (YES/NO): NO